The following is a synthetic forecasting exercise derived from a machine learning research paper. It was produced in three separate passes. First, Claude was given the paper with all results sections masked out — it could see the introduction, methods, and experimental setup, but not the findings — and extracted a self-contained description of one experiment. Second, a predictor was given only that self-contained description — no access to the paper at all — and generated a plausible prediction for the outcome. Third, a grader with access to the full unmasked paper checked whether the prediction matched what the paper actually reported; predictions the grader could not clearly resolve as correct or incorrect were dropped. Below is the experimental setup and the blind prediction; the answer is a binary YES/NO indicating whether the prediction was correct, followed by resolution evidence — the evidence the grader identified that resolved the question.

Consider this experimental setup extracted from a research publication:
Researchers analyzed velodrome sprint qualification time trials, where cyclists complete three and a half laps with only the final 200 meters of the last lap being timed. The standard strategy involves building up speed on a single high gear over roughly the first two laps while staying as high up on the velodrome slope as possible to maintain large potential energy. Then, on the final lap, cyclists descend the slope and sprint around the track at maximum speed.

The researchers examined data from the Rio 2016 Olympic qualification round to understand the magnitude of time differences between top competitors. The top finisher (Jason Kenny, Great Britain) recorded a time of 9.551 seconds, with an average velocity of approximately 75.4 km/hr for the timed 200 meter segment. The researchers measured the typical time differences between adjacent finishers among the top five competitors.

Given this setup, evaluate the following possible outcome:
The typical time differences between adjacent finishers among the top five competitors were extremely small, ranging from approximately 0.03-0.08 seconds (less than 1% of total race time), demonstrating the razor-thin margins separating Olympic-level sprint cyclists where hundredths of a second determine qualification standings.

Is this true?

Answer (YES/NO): NO